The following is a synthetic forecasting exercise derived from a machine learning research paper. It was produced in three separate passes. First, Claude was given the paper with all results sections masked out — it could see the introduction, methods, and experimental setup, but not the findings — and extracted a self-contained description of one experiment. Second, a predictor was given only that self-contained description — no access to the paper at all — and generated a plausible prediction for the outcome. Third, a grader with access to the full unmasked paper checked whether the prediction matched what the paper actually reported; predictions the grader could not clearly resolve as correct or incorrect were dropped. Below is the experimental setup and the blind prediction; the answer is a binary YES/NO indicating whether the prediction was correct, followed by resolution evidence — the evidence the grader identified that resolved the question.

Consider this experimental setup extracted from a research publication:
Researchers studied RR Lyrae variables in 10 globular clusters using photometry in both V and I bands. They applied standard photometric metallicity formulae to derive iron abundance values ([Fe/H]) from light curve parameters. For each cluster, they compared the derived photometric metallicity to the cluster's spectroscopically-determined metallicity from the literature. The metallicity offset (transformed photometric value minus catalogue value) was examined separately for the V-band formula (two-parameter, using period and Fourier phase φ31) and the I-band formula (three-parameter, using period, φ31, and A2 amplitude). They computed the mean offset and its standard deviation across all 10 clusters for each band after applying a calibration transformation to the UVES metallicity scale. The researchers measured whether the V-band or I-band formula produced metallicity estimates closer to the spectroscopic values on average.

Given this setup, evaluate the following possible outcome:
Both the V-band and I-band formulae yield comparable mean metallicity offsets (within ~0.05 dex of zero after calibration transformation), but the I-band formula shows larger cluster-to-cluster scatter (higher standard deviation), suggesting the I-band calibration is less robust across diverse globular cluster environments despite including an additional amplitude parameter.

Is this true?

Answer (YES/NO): NO